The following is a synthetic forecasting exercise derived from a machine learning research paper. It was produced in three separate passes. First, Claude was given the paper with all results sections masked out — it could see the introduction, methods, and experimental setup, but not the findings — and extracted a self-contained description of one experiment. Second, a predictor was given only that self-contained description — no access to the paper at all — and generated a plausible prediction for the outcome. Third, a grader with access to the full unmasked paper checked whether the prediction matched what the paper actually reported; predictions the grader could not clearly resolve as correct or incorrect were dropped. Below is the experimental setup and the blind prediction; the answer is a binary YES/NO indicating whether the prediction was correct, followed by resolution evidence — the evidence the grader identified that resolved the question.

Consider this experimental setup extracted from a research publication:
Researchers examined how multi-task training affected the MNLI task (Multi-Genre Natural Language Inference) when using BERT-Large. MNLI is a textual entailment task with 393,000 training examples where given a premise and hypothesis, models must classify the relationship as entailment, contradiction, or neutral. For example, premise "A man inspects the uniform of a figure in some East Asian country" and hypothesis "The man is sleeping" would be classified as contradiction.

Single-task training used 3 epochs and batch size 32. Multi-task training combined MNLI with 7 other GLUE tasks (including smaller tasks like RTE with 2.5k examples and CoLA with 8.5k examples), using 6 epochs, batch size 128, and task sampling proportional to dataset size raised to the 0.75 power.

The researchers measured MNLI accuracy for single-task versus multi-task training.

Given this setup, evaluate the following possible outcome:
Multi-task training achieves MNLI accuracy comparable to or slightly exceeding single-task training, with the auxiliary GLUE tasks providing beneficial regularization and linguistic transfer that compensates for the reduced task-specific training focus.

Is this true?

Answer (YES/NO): NO